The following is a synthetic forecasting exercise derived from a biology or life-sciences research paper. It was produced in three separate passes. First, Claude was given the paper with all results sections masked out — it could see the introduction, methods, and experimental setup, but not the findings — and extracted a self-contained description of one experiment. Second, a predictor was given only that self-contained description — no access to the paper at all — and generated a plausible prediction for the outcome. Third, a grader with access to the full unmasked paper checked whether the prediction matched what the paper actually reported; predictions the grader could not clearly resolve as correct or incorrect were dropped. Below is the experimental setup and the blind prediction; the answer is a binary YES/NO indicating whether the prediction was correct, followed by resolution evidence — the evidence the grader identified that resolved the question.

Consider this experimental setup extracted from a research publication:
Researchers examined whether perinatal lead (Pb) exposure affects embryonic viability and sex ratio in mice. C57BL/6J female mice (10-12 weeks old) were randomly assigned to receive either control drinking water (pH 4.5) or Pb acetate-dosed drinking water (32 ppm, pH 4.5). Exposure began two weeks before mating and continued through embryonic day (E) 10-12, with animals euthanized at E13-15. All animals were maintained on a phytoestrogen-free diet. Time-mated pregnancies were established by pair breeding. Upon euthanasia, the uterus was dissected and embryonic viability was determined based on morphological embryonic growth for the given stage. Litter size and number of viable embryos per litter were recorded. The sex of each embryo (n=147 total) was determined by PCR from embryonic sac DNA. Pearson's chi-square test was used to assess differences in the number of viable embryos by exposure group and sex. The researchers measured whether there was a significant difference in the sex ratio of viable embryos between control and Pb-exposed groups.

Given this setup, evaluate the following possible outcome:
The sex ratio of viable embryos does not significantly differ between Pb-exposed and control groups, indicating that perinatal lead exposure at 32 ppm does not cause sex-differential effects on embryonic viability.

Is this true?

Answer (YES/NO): YES